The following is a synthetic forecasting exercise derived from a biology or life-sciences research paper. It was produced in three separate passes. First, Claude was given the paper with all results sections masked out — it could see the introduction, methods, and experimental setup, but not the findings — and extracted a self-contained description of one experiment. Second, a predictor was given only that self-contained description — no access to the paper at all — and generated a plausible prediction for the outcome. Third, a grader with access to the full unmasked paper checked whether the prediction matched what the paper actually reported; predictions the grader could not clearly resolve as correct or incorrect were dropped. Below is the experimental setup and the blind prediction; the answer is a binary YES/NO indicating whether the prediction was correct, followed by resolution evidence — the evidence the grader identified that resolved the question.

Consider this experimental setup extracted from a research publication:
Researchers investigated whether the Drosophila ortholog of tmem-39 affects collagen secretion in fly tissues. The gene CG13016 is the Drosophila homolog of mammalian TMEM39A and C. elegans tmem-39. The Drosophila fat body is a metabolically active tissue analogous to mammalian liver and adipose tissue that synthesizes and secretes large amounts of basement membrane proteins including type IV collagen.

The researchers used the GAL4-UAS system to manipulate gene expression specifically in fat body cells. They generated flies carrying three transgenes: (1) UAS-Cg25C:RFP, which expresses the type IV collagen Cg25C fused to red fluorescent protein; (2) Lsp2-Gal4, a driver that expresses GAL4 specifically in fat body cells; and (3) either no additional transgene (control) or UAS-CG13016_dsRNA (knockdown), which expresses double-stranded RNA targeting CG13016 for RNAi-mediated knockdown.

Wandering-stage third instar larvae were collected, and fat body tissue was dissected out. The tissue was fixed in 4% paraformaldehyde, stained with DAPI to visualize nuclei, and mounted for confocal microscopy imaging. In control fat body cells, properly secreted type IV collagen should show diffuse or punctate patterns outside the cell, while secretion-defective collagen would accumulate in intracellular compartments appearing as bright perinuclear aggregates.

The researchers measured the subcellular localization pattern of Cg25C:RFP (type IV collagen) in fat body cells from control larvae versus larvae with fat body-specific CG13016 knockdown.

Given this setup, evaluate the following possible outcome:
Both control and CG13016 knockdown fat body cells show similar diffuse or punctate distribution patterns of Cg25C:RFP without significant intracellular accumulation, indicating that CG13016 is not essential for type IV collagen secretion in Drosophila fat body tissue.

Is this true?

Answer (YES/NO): NO